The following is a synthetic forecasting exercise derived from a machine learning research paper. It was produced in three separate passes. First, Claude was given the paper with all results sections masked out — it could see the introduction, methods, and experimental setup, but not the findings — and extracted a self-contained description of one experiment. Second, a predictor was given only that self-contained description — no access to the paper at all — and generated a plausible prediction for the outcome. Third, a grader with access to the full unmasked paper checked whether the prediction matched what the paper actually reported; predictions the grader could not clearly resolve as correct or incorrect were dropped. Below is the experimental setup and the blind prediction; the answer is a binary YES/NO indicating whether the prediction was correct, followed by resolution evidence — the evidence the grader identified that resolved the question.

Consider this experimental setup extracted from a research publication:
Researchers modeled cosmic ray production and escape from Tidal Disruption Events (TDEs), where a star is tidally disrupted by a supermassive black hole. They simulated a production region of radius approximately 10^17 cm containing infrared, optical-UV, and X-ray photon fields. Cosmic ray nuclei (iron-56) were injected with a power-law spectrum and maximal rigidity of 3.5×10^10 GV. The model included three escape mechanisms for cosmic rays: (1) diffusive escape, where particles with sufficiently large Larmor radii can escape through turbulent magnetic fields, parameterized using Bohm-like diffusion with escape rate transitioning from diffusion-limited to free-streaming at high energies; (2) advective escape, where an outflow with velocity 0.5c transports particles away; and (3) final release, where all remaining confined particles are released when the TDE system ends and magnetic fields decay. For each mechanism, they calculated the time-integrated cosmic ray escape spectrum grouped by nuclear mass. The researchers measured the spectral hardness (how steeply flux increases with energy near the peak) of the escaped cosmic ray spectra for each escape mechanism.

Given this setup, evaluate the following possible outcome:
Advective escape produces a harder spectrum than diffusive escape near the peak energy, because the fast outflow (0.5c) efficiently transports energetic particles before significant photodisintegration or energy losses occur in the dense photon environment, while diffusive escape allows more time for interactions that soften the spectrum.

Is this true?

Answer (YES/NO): NO